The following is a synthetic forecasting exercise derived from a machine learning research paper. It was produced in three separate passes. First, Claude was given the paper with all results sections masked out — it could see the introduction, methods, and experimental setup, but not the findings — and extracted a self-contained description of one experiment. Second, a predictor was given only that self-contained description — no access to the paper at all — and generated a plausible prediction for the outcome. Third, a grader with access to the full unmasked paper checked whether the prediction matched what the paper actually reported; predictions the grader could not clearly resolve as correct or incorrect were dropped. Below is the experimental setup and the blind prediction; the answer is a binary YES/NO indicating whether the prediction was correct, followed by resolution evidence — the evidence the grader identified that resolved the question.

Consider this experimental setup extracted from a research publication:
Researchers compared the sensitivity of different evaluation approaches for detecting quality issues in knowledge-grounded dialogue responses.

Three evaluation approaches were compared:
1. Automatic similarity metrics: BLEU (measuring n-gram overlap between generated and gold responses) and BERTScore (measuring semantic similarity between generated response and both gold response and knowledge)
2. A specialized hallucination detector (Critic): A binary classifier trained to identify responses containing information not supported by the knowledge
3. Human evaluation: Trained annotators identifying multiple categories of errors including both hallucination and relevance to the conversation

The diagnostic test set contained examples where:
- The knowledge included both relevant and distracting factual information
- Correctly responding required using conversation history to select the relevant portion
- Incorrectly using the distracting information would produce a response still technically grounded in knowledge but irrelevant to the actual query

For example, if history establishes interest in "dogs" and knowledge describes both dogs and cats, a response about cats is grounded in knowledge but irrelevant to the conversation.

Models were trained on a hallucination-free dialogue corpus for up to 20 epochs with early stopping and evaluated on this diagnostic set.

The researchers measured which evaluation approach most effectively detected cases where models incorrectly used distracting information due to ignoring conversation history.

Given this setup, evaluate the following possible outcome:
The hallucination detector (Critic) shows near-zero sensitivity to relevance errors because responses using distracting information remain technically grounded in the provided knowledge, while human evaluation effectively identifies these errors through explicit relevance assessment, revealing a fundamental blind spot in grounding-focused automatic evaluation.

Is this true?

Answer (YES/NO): YES